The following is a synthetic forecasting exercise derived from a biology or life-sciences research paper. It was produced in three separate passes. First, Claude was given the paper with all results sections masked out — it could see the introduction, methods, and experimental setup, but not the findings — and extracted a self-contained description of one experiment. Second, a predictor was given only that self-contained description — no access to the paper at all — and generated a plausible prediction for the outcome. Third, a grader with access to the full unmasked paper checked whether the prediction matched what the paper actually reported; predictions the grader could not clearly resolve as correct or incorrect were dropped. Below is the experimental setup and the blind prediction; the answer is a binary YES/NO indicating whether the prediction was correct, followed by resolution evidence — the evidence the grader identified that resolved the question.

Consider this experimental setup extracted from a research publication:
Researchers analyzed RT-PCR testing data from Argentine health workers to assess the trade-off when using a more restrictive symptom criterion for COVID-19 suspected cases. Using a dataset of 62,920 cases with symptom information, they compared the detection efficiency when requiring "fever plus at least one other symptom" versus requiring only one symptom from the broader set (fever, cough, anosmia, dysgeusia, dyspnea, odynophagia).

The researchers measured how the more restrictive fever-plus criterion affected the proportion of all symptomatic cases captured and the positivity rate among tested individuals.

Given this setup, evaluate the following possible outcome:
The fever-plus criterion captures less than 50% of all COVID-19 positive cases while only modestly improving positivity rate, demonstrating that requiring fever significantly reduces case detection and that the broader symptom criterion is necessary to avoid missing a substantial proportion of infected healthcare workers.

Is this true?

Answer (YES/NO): YES